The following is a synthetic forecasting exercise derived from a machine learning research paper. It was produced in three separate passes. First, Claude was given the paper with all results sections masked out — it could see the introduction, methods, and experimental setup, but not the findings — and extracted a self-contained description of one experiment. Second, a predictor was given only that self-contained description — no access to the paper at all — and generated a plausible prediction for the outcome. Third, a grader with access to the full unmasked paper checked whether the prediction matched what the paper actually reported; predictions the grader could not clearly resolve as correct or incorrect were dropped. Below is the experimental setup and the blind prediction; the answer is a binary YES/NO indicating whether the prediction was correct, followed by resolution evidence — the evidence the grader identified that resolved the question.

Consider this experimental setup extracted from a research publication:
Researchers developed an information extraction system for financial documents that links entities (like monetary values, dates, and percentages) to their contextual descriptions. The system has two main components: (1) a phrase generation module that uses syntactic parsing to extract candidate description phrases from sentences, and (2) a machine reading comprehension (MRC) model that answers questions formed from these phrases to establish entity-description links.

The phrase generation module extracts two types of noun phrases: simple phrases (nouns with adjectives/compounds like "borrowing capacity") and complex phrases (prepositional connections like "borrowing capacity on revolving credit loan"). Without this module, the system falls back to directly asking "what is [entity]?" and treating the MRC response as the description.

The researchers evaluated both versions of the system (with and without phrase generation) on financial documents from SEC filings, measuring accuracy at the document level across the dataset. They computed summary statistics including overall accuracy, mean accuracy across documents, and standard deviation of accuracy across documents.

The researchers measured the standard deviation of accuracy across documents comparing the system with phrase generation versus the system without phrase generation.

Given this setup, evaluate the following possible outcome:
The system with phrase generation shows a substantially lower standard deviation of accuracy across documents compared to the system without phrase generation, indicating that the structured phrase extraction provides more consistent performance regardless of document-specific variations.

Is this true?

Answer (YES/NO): YES